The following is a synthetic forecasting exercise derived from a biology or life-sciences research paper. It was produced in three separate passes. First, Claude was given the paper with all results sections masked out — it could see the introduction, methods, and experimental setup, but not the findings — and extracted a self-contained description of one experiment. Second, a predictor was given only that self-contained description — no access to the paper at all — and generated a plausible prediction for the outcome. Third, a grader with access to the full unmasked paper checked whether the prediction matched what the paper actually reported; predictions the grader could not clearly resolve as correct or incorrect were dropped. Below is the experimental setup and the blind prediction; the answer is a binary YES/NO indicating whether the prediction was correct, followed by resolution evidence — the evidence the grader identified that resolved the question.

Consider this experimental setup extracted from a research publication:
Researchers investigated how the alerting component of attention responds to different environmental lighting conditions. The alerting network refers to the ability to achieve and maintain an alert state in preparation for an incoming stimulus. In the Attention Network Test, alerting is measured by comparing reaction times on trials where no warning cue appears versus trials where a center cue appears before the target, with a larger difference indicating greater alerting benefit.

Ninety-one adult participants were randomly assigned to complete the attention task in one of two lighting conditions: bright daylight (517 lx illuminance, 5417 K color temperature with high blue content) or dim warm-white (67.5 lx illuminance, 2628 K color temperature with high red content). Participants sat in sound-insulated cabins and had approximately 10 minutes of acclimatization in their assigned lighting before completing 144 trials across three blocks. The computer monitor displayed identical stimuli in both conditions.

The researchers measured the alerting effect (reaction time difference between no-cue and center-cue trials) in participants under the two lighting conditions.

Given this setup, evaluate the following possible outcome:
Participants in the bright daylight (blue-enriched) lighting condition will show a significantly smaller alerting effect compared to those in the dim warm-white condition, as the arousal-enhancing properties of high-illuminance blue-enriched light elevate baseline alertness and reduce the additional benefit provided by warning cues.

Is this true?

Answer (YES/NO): NO